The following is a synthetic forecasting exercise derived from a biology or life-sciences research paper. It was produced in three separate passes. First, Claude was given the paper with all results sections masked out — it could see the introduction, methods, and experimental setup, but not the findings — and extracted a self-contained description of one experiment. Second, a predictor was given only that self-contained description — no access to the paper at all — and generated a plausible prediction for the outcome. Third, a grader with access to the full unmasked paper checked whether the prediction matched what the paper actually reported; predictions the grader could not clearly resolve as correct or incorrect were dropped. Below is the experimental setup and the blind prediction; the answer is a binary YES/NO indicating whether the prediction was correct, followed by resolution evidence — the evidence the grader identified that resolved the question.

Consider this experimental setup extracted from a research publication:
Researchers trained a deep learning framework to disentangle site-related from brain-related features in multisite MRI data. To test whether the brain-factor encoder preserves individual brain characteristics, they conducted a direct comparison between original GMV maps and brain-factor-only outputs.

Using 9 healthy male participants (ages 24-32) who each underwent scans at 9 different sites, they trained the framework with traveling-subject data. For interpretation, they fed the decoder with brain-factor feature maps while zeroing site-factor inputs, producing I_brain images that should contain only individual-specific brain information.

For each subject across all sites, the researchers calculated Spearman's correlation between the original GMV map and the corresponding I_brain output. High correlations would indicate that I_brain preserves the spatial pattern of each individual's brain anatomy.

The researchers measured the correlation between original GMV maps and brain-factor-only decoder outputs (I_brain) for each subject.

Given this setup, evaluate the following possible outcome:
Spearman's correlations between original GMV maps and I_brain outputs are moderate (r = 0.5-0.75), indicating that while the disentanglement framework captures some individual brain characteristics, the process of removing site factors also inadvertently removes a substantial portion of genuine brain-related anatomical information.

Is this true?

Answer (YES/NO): NO